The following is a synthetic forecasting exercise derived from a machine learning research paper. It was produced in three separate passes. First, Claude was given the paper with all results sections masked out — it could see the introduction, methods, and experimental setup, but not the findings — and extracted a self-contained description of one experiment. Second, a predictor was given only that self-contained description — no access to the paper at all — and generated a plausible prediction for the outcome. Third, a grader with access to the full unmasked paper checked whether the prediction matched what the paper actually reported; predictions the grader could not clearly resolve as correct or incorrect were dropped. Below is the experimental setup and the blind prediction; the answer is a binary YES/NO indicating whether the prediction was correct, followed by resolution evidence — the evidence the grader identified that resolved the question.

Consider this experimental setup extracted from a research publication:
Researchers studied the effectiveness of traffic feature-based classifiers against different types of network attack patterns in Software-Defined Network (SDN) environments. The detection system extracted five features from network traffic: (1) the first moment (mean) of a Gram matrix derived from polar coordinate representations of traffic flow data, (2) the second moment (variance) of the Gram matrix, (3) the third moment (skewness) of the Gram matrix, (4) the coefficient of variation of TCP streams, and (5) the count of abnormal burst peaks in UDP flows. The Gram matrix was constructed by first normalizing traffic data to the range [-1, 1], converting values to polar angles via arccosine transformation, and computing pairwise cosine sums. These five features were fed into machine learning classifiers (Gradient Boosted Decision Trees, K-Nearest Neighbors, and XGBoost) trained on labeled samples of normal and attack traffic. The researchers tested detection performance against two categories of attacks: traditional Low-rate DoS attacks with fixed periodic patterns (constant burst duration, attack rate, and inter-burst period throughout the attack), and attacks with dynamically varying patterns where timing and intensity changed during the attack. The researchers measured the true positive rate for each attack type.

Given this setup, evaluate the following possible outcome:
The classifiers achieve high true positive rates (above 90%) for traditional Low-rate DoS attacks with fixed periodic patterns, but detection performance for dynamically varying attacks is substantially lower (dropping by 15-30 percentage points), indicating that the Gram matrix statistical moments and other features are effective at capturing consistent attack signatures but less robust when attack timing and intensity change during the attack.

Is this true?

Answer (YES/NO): NO